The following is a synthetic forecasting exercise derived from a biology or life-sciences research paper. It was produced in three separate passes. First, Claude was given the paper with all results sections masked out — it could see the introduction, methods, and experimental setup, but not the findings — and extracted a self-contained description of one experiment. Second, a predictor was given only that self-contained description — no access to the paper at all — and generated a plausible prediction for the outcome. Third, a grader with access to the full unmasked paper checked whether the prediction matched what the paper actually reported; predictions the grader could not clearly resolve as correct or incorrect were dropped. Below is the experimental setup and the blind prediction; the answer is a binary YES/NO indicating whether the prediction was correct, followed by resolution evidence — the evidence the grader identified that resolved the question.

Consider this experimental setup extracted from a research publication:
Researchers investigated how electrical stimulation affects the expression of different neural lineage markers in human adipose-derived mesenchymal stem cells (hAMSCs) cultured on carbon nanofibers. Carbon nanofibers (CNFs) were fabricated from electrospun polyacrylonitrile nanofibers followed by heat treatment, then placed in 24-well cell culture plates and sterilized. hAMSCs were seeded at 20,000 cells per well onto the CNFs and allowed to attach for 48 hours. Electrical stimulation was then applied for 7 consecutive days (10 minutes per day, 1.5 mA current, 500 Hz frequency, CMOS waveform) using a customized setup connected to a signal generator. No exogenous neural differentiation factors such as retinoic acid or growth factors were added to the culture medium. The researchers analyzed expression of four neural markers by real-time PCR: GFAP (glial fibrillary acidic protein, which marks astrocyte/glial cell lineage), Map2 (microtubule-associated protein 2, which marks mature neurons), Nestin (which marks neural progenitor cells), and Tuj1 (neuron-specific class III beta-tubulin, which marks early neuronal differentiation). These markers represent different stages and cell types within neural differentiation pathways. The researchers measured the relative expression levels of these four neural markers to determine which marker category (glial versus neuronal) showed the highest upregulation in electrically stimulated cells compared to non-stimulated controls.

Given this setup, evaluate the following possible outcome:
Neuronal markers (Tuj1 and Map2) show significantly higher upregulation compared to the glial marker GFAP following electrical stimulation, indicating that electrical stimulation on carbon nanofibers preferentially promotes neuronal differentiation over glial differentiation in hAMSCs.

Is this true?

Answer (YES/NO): NO